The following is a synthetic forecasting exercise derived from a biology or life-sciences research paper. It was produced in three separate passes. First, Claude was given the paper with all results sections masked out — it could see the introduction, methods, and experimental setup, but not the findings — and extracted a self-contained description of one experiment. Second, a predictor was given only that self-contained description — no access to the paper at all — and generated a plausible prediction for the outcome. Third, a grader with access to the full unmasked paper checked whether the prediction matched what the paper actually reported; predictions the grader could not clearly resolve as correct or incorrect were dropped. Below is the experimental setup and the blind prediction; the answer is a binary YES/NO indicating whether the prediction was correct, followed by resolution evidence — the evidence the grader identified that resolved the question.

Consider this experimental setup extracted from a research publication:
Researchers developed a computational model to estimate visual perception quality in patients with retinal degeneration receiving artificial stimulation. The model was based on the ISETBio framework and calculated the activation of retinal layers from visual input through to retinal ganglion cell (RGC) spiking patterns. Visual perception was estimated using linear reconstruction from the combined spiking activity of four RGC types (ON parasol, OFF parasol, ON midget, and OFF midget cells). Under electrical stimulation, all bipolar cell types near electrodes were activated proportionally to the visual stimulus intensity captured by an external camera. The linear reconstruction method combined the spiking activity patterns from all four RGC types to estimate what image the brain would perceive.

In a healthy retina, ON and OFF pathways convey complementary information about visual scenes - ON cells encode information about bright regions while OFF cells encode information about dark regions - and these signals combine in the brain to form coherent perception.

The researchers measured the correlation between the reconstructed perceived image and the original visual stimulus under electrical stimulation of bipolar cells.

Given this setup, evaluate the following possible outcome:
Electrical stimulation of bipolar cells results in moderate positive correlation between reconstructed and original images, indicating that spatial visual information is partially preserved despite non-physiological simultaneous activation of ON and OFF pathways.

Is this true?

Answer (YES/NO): NO